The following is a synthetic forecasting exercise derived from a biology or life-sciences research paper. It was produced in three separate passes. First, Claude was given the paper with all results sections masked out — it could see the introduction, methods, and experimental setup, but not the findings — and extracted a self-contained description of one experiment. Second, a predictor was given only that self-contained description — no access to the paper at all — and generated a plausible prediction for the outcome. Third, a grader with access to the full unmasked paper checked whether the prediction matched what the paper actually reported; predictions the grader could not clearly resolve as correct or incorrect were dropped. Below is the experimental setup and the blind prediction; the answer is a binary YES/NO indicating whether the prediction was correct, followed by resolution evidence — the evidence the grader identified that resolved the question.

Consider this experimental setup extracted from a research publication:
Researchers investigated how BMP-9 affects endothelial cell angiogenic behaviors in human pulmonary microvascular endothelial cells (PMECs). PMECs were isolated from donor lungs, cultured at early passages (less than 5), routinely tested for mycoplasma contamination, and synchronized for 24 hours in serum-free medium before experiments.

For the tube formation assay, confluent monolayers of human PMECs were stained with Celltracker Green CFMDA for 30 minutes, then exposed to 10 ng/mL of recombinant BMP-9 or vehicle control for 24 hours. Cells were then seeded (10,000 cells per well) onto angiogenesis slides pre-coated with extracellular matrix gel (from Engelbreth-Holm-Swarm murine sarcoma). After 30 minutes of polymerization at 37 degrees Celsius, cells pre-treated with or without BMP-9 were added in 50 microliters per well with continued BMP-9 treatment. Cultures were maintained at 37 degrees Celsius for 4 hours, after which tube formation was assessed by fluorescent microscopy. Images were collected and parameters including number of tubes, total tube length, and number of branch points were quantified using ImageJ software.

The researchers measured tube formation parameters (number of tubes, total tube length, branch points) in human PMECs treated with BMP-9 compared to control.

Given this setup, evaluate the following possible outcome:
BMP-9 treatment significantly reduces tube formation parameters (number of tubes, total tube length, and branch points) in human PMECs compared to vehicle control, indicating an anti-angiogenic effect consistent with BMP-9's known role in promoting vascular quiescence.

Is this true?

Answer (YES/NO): YES